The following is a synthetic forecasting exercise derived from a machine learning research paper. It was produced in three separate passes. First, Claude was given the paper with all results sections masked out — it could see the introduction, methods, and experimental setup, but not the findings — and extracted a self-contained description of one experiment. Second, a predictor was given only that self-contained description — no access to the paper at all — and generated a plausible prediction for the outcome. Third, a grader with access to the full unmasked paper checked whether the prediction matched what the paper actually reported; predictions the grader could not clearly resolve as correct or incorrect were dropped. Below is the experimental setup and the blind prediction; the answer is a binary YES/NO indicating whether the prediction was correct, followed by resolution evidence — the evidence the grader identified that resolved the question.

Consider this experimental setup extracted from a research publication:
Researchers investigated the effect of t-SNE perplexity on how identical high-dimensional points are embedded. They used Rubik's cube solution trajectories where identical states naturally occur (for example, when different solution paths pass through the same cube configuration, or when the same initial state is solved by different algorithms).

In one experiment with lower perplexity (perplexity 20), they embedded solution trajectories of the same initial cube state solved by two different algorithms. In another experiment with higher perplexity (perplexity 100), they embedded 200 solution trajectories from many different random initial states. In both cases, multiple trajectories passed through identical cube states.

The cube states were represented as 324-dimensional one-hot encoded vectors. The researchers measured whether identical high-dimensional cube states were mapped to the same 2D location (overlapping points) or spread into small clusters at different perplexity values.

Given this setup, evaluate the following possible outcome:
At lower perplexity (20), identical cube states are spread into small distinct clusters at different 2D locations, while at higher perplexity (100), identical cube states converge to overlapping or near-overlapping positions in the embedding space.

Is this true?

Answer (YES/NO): NO